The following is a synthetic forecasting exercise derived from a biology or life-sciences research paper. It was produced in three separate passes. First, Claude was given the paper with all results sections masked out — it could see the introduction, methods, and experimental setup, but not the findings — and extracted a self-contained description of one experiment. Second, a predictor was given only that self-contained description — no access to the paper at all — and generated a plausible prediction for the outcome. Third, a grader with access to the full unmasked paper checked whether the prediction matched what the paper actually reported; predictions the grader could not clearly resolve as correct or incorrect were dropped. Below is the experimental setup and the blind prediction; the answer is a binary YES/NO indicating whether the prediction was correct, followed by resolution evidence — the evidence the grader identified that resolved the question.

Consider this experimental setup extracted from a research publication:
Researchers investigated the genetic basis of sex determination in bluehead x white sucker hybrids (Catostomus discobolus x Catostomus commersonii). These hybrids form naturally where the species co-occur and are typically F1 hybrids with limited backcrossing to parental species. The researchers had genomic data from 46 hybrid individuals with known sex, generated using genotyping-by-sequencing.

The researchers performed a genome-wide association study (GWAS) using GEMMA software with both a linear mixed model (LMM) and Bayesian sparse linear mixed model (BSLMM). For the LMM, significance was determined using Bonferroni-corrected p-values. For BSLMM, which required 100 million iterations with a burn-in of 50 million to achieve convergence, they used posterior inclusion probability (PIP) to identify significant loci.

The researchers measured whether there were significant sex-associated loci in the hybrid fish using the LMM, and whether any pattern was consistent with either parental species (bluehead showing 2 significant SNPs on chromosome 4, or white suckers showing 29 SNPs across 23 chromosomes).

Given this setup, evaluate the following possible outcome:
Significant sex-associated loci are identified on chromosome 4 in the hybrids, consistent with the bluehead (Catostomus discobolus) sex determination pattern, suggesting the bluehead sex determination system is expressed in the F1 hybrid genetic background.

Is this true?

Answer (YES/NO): NO